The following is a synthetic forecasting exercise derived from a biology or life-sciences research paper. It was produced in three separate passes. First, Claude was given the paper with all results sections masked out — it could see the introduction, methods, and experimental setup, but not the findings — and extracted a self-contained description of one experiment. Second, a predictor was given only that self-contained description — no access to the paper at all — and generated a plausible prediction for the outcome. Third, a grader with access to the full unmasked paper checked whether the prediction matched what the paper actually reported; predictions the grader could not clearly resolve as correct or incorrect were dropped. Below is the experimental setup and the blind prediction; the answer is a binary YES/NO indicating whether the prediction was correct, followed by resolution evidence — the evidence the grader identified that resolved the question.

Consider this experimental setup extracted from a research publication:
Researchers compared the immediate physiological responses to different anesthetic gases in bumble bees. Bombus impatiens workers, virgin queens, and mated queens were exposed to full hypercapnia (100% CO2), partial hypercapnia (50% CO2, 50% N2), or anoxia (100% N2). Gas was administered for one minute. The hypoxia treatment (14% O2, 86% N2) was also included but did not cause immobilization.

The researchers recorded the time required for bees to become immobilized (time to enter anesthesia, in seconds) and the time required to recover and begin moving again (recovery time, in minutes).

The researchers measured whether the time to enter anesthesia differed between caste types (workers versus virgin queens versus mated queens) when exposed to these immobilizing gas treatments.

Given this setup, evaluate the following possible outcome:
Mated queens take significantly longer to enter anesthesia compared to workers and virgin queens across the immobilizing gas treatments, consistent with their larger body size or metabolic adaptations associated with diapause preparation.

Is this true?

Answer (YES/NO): NO